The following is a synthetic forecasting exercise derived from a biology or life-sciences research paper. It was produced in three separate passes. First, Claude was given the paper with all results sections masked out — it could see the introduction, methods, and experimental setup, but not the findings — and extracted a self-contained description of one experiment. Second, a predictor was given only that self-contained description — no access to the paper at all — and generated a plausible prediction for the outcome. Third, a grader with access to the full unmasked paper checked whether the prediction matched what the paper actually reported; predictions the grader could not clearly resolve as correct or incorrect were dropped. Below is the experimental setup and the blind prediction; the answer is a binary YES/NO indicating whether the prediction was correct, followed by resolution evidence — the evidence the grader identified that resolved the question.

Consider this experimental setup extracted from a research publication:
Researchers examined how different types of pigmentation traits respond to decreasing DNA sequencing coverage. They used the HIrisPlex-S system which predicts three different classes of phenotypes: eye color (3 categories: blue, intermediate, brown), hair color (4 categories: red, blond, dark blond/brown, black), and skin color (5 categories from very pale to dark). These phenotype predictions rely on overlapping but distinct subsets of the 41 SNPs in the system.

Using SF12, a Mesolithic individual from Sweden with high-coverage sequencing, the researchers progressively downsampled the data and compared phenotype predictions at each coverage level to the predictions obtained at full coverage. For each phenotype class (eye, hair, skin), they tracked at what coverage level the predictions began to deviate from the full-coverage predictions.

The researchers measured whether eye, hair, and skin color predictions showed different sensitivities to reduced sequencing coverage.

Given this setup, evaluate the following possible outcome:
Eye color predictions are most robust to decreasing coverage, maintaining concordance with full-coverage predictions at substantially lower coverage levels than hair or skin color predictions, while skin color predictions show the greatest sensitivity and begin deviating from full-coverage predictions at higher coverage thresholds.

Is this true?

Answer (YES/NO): NO